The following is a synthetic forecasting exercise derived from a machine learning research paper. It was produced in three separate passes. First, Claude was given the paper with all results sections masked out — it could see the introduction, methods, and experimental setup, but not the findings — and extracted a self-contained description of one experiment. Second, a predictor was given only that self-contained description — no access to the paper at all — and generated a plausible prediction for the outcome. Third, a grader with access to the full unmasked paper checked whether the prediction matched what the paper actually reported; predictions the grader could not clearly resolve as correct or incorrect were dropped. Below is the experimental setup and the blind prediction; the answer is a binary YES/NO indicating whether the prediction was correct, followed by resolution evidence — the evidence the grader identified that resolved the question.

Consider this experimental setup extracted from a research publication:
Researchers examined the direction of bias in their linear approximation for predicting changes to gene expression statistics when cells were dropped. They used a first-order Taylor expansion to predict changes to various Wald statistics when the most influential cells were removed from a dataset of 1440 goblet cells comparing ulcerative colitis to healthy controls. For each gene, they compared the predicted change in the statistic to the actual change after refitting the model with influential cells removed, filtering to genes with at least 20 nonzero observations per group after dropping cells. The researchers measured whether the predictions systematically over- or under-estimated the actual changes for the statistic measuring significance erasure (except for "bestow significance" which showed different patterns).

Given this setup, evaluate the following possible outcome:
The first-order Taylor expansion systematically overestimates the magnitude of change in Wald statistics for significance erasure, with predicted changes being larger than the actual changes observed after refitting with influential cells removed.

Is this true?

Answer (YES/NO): NO